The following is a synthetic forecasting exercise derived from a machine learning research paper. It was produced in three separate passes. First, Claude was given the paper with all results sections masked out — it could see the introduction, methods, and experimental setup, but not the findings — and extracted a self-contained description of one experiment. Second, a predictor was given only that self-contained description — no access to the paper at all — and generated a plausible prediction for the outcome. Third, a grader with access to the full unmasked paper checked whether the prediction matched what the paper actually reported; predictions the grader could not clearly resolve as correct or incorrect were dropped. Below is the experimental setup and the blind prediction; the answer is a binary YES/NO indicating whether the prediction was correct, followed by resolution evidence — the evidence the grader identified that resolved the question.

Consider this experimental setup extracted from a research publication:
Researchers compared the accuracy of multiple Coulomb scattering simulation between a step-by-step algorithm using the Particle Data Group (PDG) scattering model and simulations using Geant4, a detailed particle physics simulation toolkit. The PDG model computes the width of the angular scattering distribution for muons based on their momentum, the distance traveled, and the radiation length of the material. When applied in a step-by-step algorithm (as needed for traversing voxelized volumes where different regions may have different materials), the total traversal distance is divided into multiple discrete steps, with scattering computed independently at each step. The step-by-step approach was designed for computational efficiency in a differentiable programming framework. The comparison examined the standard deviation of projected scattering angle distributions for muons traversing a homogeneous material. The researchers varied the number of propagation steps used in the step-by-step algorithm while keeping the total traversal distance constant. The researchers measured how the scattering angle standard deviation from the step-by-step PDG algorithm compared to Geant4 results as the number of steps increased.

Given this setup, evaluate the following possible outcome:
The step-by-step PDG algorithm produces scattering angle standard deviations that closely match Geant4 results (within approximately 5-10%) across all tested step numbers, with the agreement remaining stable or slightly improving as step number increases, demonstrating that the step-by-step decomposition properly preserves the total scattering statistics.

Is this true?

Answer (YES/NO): NO